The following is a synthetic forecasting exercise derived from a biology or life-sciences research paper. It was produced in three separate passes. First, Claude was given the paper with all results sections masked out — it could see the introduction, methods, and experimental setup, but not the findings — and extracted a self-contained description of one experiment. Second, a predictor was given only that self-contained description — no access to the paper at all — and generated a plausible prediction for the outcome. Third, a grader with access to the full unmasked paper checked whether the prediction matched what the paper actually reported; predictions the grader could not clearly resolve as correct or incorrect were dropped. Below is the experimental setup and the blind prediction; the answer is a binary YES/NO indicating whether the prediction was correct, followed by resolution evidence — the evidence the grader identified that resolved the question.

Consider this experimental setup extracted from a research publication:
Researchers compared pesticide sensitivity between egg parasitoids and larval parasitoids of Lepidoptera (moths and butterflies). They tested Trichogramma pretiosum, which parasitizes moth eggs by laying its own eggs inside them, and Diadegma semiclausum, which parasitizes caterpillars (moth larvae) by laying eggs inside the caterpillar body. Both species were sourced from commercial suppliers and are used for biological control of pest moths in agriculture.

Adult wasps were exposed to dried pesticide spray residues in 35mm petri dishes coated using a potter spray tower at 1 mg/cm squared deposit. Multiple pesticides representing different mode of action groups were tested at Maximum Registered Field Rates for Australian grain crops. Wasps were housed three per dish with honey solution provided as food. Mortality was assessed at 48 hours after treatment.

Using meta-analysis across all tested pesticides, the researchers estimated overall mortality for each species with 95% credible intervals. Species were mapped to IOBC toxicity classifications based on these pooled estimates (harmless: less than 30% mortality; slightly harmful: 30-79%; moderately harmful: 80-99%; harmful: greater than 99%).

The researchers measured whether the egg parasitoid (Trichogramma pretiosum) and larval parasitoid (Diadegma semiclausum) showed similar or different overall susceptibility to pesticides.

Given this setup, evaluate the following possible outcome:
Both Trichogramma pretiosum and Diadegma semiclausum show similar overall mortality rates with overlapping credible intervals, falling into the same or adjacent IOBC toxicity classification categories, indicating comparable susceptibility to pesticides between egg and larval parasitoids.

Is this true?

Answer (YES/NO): NO